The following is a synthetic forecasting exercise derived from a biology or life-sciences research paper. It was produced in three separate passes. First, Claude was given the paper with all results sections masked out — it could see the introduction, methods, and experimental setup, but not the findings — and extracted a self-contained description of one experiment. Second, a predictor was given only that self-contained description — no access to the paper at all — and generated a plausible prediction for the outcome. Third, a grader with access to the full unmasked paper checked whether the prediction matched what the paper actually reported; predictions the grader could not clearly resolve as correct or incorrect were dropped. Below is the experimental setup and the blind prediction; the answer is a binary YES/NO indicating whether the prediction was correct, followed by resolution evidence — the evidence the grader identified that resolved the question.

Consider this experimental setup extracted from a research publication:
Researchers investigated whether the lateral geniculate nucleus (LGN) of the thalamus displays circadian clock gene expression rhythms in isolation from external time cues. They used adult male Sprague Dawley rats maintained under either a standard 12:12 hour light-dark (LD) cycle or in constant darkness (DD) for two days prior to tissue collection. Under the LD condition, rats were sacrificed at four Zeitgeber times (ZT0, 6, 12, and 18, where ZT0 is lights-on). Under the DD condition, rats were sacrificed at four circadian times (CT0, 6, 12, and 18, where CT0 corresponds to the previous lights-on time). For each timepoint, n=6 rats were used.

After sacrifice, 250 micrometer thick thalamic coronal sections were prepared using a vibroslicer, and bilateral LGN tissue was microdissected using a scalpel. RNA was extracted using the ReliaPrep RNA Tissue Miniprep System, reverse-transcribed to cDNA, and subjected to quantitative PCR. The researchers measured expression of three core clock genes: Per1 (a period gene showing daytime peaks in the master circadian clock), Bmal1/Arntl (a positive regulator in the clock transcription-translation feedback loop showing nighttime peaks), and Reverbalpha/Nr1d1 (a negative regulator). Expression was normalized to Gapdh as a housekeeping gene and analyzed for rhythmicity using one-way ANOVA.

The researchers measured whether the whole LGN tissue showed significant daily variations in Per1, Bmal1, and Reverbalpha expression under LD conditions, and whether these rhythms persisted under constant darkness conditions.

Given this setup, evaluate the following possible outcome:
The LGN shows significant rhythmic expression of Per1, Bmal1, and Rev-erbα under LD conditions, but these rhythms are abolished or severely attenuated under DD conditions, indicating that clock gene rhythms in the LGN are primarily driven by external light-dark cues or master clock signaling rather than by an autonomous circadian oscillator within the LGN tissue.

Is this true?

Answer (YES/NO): NO